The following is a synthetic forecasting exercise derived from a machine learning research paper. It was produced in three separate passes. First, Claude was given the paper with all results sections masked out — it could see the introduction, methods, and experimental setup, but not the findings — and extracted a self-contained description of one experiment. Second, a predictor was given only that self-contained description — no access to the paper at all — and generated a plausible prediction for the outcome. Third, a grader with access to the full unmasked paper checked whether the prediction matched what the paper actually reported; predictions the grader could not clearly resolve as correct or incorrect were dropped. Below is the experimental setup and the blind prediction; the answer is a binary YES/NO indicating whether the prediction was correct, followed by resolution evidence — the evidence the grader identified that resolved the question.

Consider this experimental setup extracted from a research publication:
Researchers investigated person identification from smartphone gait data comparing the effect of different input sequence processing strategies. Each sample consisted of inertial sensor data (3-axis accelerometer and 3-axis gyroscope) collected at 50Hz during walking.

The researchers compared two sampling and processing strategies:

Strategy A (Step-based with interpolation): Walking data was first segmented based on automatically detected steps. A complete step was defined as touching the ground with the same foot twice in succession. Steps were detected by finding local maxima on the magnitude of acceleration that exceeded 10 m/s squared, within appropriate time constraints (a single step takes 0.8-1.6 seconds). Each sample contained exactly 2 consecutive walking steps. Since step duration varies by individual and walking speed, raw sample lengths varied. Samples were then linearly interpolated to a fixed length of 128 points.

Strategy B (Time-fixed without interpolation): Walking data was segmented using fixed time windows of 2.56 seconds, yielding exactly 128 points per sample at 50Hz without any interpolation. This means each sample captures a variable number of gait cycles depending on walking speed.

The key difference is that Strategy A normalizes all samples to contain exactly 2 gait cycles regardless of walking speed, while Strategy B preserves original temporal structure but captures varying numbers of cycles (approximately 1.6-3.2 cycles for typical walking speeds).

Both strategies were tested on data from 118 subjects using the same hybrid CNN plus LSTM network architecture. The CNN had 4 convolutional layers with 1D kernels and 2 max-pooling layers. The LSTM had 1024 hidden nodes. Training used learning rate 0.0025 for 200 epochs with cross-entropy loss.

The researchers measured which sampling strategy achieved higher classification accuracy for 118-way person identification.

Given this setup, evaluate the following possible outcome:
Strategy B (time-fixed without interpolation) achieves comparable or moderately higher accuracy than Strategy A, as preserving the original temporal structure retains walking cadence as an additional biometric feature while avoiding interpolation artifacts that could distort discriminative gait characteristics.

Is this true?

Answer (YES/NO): NO